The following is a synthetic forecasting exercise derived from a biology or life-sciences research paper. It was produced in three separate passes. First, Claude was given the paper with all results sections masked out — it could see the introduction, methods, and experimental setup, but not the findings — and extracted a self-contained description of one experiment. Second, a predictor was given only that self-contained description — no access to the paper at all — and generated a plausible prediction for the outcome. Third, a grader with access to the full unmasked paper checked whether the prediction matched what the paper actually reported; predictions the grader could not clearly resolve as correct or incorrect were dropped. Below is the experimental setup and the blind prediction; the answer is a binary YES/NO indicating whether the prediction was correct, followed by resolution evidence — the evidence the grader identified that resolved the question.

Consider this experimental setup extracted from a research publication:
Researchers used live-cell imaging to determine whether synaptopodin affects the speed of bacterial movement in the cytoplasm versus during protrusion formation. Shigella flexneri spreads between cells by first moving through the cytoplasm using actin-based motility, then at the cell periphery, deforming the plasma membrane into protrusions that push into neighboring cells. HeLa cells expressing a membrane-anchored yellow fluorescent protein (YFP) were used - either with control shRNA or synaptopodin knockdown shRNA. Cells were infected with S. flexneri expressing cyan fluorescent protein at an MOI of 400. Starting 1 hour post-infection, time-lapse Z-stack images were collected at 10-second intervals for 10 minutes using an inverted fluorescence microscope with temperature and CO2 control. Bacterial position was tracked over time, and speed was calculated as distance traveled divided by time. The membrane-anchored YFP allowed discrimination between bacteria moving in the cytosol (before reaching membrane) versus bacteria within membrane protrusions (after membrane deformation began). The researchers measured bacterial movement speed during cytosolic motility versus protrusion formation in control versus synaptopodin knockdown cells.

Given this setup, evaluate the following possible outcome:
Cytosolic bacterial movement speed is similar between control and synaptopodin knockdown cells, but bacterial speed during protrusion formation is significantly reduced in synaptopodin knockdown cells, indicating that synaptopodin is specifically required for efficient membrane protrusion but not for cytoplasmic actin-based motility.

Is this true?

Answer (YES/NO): YES